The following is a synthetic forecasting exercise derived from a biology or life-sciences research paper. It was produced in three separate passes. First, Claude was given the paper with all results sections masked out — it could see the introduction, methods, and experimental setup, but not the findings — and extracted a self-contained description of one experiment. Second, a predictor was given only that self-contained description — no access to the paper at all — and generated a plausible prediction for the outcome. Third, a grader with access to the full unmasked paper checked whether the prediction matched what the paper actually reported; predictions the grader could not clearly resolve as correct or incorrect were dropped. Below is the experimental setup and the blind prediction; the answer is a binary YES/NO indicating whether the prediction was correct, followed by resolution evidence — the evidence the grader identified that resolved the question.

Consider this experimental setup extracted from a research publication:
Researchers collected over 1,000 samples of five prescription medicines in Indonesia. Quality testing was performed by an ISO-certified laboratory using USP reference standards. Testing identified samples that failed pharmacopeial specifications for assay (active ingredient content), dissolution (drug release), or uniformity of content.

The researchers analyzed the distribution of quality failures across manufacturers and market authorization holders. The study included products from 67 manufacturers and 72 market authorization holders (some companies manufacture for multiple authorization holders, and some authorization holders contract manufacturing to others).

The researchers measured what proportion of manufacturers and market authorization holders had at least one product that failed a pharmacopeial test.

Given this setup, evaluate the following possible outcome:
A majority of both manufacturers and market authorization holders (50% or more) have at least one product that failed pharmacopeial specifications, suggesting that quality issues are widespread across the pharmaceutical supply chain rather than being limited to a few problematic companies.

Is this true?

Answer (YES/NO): NO